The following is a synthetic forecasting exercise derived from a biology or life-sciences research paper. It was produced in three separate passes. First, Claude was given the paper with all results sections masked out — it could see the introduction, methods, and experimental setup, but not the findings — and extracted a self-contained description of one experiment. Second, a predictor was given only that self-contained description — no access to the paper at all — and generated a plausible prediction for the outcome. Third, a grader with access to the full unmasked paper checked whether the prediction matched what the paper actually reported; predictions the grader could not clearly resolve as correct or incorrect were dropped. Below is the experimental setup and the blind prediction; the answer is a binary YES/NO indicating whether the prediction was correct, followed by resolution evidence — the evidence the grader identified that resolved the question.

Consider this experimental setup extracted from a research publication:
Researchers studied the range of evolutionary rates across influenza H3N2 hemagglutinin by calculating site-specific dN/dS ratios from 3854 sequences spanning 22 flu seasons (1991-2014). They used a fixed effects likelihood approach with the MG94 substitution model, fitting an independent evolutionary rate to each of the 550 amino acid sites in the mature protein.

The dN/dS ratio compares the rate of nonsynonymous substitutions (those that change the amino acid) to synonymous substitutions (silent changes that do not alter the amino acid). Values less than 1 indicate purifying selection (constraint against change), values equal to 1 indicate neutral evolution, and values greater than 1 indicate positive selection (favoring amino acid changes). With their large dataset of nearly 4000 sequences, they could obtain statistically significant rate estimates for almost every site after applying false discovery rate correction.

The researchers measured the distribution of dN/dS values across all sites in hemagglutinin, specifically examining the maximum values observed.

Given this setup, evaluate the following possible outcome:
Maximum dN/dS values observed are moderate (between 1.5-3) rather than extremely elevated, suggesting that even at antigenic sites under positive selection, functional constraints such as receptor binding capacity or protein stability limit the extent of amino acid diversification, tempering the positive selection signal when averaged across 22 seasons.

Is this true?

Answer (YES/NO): NO